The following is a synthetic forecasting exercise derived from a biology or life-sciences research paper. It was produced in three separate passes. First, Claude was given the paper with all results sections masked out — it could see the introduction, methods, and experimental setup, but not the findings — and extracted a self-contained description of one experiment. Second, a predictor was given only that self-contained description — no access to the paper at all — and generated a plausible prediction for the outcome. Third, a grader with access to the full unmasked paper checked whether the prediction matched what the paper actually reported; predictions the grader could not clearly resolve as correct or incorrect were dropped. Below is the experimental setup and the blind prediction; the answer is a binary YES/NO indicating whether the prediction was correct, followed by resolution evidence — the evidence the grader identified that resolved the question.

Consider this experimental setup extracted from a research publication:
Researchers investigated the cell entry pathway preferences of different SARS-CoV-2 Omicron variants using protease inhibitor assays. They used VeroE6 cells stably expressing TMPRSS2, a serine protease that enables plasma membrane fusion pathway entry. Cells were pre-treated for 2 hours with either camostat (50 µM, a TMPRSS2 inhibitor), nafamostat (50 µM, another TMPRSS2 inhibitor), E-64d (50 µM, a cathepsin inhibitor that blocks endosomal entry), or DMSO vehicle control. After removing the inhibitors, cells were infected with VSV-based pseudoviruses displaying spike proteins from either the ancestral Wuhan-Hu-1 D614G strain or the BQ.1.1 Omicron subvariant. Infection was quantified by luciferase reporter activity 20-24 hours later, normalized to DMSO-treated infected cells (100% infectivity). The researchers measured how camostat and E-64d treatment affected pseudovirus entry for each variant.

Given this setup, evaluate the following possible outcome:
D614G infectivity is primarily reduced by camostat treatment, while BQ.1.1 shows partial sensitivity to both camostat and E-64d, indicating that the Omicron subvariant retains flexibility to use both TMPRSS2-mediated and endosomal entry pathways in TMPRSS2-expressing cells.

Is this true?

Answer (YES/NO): NO